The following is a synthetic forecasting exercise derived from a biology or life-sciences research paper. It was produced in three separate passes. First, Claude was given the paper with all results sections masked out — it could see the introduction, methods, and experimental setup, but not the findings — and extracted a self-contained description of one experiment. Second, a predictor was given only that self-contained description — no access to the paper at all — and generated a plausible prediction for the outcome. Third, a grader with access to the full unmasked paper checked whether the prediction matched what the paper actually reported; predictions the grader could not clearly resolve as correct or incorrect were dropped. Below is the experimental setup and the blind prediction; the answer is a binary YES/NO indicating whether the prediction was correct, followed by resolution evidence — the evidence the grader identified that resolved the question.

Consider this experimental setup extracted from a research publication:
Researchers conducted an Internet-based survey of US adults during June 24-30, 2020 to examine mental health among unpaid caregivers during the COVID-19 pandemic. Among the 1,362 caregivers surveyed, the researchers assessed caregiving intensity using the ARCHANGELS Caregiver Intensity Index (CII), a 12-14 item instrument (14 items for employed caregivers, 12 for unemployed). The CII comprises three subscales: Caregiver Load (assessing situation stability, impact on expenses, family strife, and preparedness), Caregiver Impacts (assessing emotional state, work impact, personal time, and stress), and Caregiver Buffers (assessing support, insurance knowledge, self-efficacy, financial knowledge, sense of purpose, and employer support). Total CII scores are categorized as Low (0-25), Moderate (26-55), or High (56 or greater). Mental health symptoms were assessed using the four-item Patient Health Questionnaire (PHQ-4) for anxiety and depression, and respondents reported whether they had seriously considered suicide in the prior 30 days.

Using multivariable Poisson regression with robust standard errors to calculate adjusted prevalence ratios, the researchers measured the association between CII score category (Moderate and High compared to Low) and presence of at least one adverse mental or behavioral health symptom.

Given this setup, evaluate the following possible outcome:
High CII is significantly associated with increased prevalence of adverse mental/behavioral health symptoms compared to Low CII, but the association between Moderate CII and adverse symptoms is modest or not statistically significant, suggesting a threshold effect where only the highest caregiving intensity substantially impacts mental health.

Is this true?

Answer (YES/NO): NO